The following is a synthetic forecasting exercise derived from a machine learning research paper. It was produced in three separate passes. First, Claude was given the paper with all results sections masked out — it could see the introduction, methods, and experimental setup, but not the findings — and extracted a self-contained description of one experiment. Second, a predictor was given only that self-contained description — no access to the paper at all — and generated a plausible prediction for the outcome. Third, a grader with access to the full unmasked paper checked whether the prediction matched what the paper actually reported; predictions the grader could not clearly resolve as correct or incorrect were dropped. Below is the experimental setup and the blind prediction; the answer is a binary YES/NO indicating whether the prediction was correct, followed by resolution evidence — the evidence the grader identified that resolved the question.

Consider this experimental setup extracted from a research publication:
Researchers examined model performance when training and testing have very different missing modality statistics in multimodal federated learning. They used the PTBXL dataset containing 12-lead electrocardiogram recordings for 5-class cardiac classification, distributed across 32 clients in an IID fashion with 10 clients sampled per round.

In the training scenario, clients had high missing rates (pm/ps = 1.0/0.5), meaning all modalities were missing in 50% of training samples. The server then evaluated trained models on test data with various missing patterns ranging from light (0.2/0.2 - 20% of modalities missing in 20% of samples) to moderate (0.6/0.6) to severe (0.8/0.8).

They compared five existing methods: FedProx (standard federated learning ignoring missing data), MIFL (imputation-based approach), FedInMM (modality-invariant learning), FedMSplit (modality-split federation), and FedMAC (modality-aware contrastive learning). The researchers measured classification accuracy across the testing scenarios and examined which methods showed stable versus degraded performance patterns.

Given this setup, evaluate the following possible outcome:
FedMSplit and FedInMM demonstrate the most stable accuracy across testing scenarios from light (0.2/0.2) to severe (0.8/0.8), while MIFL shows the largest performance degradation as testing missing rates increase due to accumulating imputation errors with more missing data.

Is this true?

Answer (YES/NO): NO